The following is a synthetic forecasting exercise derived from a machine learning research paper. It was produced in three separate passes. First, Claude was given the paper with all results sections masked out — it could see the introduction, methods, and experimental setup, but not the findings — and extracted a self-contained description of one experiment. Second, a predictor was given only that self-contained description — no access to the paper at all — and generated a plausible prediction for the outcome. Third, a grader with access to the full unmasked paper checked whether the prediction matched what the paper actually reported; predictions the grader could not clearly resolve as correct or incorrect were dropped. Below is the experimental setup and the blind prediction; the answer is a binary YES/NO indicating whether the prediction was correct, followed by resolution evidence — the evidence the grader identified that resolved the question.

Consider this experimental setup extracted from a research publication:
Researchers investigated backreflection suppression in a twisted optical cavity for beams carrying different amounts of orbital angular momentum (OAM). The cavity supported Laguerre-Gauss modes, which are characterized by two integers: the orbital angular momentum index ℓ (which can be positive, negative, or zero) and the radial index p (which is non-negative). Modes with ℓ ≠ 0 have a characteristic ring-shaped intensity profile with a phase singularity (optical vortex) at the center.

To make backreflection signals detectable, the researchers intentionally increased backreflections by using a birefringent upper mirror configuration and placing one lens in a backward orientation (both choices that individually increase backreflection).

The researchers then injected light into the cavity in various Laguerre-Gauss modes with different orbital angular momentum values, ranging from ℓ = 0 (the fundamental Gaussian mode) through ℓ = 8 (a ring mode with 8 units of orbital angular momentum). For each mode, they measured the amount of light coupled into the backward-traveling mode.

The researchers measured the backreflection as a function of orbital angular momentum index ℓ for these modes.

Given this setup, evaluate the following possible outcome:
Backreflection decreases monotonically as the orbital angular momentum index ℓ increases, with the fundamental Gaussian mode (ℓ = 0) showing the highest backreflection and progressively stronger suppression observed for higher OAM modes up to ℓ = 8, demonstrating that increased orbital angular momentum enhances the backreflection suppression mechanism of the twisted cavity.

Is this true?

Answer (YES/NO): NO